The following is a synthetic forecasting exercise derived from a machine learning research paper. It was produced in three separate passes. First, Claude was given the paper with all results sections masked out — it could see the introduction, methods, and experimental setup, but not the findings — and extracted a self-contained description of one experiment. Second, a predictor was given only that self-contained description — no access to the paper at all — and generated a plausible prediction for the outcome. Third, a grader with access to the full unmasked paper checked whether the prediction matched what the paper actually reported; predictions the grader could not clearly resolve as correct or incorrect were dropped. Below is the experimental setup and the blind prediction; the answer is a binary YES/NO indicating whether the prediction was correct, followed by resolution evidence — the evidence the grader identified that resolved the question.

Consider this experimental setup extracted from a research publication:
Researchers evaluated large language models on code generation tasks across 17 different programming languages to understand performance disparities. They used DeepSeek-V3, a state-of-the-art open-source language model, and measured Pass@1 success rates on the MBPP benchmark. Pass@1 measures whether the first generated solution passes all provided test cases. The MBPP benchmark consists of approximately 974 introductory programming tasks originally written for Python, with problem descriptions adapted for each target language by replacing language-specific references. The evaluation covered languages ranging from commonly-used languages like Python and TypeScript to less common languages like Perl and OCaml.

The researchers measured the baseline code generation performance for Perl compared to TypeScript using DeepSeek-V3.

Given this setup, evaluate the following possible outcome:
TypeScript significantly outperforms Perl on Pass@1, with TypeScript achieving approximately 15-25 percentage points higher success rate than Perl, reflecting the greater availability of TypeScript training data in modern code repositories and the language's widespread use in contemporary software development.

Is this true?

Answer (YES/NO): NO